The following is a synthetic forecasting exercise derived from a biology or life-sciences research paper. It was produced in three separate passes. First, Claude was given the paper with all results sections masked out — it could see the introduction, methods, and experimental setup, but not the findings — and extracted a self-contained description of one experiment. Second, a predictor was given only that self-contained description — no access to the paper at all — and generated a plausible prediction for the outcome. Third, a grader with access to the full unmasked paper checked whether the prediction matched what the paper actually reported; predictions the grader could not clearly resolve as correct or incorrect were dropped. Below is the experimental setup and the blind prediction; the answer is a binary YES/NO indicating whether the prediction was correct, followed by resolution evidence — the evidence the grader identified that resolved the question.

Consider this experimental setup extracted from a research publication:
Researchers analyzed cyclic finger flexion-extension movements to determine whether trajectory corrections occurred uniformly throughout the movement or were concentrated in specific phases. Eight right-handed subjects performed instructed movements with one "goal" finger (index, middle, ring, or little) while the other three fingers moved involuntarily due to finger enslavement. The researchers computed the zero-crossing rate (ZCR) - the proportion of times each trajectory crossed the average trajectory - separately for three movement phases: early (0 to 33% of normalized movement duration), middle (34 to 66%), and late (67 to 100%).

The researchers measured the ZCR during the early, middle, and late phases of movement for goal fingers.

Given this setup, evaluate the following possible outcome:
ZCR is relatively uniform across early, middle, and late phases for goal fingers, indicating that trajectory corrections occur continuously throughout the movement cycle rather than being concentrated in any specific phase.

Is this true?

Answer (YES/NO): NO